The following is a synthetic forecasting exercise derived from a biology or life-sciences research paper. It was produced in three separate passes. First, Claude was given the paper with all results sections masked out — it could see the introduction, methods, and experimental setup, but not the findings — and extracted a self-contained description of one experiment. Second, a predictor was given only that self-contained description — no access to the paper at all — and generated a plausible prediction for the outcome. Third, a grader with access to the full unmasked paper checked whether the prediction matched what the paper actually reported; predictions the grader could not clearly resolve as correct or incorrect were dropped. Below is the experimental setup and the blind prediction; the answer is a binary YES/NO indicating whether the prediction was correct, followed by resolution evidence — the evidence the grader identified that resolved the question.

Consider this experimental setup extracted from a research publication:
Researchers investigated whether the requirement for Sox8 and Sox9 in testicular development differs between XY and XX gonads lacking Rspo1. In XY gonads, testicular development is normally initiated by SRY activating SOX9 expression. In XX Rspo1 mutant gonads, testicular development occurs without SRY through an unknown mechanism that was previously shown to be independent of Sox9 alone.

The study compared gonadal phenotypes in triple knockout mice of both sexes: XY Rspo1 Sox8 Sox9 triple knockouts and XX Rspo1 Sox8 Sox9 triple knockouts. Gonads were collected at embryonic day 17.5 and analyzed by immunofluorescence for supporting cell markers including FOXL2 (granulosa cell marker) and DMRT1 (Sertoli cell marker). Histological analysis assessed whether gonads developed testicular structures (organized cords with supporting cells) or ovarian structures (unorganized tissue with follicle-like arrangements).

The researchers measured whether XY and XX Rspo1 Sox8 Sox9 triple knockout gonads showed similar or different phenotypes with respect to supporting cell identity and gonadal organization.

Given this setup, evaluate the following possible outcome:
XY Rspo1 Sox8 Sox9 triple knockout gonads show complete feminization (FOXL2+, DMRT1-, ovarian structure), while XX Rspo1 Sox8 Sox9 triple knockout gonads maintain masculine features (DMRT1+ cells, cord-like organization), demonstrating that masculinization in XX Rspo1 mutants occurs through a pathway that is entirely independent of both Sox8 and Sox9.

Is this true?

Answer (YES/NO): NO